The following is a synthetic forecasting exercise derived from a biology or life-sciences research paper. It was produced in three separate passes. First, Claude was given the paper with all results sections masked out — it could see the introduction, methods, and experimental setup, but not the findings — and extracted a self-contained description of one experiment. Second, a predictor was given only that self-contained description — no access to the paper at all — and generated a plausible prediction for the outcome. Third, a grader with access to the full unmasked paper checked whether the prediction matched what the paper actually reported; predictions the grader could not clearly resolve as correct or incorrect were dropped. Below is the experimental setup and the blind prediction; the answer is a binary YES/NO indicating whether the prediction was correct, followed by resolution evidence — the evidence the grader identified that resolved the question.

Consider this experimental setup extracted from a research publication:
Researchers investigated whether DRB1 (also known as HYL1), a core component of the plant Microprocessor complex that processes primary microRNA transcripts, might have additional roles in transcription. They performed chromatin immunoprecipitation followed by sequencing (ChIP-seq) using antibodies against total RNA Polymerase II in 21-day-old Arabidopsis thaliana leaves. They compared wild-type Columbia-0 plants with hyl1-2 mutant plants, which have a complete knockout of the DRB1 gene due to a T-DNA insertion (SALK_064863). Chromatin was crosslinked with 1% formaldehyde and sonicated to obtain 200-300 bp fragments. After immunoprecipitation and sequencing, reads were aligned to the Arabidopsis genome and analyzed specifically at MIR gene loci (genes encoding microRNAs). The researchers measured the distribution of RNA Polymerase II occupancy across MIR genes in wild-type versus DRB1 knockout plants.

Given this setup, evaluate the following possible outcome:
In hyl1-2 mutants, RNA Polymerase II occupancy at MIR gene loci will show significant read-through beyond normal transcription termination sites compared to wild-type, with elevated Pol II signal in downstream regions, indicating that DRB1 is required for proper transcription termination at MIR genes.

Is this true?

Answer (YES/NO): NO